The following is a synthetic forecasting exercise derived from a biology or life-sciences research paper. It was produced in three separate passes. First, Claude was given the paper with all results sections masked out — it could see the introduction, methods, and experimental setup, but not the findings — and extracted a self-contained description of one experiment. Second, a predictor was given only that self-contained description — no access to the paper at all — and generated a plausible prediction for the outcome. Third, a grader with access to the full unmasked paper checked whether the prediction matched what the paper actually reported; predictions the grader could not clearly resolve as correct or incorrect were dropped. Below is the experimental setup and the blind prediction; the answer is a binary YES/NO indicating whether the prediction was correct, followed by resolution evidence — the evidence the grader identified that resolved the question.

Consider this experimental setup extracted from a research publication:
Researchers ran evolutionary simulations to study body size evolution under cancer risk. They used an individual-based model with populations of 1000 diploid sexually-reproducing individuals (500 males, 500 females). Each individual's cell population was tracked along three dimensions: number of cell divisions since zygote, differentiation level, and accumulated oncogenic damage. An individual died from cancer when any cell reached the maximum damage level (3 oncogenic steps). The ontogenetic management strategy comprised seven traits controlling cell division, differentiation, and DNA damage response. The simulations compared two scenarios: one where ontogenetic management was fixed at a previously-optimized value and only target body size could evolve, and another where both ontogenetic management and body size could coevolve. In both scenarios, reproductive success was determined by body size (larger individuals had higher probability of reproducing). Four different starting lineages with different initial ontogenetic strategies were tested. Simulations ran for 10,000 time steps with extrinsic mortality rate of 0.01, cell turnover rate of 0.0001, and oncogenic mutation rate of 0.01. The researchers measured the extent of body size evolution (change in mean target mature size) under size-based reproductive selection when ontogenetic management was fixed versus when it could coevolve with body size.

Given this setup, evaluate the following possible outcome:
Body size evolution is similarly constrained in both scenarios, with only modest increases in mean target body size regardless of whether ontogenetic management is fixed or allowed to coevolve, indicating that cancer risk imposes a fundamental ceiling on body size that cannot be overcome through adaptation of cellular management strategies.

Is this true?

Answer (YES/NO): NO